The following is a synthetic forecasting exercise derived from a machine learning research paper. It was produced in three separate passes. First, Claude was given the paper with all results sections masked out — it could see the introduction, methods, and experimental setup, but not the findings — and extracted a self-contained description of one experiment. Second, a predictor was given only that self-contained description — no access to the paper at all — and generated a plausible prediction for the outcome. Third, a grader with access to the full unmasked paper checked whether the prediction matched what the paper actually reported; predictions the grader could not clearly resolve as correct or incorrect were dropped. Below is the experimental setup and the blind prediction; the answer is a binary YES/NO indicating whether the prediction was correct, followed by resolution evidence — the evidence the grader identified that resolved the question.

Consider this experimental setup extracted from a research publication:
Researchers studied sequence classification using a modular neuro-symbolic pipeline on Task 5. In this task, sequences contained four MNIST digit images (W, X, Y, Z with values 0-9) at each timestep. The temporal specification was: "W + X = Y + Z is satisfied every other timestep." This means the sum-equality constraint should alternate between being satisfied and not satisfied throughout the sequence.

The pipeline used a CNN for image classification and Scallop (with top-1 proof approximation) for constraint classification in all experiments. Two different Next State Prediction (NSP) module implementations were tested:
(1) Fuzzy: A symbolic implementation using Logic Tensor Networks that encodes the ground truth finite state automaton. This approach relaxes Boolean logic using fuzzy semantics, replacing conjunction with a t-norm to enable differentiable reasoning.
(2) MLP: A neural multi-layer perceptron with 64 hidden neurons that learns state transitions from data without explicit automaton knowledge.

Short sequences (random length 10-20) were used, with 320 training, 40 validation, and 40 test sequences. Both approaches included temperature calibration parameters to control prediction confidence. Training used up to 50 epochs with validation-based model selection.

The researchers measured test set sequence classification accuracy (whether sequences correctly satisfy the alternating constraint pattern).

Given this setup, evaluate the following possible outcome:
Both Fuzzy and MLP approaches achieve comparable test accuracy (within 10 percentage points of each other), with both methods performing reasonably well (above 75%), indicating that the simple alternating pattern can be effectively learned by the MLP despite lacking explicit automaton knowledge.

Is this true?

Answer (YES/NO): NO